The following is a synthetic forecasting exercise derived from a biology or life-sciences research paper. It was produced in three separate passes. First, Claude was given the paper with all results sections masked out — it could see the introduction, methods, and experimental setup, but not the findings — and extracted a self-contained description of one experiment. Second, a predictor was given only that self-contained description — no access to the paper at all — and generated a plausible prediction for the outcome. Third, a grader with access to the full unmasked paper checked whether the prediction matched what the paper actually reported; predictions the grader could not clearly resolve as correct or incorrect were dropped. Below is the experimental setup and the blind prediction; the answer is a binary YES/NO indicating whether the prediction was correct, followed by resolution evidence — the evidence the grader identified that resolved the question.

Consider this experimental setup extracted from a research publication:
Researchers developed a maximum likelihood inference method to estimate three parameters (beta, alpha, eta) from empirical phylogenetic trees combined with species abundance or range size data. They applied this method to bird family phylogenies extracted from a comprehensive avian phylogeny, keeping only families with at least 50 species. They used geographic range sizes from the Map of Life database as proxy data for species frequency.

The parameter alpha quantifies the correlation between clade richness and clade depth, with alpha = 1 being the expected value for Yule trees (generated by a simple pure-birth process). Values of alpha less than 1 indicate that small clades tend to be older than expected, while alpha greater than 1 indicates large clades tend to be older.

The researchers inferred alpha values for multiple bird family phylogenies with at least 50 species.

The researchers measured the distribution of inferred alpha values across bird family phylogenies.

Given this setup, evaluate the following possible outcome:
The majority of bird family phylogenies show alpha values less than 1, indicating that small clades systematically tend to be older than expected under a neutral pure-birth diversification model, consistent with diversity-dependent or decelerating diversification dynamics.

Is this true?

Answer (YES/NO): NO